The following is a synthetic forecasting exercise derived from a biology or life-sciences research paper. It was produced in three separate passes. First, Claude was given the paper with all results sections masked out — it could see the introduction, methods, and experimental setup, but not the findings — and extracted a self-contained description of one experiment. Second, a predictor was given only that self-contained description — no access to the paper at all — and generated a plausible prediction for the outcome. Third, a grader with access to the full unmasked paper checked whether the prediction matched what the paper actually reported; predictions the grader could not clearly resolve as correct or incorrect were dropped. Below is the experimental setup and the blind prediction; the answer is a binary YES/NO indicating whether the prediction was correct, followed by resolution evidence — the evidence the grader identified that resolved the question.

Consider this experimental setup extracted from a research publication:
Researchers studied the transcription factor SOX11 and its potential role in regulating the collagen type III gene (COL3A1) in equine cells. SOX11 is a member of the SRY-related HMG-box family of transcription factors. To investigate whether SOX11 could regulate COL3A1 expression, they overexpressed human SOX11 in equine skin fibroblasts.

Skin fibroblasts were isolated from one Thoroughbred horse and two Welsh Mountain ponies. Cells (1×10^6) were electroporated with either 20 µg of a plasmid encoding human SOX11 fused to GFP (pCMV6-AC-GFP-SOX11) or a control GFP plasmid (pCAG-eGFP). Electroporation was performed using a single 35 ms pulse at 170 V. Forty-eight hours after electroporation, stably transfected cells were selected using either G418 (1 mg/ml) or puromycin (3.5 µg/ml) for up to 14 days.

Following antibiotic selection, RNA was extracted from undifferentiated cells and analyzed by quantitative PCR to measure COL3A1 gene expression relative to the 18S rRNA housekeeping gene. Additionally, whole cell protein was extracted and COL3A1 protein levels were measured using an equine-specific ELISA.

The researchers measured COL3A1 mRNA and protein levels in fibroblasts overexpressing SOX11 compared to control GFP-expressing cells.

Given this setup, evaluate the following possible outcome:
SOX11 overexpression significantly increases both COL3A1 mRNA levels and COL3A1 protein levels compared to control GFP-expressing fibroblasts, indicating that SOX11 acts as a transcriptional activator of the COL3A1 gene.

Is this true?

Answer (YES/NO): NO